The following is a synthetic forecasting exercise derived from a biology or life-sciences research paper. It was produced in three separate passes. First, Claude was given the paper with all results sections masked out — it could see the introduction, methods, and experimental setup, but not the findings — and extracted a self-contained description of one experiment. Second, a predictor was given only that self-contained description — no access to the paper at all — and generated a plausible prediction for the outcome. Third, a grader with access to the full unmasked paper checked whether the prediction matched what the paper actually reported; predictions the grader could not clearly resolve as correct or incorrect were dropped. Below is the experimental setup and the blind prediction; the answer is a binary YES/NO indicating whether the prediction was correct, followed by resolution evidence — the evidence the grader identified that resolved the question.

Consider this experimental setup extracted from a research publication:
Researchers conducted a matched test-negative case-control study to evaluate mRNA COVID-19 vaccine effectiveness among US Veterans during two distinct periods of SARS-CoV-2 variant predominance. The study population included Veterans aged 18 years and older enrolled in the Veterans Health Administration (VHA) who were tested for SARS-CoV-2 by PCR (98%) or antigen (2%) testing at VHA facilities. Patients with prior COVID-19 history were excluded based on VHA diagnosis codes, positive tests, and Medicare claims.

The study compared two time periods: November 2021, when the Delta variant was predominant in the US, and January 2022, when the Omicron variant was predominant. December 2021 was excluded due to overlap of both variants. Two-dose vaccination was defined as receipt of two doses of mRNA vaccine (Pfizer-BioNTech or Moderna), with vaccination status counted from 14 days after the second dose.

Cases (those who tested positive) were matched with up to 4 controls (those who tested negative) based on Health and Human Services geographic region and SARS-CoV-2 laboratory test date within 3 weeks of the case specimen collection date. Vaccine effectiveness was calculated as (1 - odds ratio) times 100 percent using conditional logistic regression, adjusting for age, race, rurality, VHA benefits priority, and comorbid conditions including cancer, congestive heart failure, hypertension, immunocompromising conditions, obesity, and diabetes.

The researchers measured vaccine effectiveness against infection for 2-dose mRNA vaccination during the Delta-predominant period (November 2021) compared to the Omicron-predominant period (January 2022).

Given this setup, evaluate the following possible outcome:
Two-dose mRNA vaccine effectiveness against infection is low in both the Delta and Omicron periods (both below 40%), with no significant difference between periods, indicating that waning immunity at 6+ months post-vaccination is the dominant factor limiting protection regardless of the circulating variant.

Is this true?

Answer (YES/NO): NO